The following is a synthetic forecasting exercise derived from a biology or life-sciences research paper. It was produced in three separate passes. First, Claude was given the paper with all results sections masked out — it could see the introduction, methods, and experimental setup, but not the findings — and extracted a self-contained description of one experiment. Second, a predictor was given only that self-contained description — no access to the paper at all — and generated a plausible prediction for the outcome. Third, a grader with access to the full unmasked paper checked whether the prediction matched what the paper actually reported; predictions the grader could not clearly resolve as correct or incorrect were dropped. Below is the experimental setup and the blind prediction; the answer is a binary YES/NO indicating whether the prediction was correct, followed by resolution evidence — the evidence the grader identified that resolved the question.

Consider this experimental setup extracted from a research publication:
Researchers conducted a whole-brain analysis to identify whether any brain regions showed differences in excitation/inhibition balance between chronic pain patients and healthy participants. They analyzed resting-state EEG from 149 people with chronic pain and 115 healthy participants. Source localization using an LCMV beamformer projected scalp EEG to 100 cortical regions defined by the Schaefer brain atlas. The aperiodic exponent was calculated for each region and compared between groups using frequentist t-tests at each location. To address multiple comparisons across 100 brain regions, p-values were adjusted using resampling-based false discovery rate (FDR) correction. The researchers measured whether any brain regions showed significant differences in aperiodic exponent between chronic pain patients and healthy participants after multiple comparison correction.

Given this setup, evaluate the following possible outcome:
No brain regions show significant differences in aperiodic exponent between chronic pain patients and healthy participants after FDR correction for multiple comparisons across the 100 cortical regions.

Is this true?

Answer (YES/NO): YES